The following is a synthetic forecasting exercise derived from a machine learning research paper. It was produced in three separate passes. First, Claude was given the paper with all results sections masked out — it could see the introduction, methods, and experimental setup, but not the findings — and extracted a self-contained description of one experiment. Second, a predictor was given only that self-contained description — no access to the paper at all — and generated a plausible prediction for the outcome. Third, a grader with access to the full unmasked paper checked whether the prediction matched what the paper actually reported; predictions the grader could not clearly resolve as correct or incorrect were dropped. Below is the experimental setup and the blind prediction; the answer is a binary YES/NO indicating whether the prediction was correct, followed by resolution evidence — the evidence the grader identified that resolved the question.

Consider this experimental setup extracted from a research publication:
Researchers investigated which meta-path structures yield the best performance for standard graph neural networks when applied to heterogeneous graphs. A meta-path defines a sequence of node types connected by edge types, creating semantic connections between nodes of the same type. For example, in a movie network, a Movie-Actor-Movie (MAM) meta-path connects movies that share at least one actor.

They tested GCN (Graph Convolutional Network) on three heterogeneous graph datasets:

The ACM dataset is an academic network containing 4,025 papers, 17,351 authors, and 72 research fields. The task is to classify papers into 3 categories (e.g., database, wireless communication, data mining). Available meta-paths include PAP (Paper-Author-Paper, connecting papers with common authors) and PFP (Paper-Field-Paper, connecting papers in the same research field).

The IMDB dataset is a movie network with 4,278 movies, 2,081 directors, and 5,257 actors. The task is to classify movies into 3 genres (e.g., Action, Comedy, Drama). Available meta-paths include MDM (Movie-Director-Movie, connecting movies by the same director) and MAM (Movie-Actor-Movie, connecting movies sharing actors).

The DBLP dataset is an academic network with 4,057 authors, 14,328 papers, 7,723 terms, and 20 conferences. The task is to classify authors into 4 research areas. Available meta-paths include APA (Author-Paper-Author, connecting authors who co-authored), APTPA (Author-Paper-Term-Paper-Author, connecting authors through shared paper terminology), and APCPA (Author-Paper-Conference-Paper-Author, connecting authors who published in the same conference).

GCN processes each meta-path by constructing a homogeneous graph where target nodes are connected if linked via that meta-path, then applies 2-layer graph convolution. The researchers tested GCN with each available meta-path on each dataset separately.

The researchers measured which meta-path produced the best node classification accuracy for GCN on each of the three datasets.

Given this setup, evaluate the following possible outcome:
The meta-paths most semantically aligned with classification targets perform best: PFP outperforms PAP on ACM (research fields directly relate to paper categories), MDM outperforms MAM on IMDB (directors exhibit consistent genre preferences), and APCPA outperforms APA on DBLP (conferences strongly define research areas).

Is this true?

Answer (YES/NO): NO